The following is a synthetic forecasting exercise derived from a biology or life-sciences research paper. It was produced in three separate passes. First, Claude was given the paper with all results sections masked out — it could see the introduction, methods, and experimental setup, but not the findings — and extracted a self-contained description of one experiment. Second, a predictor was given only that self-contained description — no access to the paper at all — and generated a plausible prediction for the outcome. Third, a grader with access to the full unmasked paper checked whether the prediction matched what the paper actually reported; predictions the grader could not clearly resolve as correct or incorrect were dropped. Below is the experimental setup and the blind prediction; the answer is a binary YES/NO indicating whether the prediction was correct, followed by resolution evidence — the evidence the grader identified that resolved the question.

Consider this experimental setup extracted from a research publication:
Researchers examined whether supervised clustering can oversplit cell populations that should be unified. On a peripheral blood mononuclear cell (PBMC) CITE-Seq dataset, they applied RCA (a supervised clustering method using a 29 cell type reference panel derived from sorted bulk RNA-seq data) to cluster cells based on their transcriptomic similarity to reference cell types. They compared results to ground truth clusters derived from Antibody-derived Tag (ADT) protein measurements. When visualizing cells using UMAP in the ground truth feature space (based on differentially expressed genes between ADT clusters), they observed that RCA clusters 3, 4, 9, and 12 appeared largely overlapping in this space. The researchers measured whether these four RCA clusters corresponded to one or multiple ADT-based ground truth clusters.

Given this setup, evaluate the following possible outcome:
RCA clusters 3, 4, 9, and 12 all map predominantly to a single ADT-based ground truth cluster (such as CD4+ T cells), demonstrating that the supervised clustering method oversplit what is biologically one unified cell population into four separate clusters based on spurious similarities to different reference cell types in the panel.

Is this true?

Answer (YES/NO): YES